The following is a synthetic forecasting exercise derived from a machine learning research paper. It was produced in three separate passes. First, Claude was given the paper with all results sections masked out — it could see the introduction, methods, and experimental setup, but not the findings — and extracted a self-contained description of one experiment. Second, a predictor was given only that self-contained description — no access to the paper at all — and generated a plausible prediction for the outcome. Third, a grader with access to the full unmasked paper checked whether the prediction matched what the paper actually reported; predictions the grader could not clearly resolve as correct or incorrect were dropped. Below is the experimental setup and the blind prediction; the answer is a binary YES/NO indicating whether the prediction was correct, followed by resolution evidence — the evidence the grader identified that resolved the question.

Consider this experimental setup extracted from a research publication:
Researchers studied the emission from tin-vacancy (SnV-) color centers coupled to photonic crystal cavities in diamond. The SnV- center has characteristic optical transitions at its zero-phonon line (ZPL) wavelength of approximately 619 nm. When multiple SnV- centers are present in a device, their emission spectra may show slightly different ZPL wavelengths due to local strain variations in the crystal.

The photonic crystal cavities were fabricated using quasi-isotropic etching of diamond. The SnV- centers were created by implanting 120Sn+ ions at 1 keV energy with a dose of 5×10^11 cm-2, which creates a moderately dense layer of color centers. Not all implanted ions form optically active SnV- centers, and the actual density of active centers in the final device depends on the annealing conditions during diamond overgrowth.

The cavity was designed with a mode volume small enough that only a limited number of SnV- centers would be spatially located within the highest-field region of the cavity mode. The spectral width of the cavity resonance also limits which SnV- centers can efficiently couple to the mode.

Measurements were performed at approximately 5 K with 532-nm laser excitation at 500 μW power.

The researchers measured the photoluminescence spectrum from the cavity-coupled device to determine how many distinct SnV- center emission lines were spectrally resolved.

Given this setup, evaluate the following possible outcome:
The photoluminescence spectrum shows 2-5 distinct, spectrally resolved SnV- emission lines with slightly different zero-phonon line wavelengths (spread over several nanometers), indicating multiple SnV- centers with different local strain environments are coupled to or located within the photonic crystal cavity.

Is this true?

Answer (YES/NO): NO